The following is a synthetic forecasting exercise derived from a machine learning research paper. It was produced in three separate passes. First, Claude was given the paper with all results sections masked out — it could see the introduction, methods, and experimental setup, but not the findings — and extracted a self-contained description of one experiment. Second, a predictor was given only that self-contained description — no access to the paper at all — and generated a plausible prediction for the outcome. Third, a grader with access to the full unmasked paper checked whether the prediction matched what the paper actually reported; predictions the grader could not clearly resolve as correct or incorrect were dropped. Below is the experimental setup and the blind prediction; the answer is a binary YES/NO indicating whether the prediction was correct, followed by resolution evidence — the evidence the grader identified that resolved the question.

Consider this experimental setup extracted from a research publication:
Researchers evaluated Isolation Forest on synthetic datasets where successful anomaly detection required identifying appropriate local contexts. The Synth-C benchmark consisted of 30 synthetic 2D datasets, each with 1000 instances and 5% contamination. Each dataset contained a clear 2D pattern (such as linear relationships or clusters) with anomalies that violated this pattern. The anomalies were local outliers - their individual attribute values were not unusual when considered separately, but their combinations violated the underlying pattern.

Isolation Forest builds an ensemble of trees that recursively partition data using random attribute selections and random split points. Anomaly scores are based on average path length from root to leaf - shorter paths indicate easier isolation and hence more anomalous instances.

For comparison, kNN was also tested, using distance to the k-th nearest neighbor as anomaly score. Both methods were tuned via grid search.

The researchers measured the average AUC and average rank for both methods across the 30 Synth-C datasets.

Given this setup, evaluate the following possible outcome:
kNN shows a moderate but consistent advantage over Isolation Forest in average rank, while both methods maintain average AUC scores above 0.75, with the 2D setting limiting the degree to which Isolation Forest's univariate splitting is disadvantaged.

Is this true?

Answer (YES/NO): YES